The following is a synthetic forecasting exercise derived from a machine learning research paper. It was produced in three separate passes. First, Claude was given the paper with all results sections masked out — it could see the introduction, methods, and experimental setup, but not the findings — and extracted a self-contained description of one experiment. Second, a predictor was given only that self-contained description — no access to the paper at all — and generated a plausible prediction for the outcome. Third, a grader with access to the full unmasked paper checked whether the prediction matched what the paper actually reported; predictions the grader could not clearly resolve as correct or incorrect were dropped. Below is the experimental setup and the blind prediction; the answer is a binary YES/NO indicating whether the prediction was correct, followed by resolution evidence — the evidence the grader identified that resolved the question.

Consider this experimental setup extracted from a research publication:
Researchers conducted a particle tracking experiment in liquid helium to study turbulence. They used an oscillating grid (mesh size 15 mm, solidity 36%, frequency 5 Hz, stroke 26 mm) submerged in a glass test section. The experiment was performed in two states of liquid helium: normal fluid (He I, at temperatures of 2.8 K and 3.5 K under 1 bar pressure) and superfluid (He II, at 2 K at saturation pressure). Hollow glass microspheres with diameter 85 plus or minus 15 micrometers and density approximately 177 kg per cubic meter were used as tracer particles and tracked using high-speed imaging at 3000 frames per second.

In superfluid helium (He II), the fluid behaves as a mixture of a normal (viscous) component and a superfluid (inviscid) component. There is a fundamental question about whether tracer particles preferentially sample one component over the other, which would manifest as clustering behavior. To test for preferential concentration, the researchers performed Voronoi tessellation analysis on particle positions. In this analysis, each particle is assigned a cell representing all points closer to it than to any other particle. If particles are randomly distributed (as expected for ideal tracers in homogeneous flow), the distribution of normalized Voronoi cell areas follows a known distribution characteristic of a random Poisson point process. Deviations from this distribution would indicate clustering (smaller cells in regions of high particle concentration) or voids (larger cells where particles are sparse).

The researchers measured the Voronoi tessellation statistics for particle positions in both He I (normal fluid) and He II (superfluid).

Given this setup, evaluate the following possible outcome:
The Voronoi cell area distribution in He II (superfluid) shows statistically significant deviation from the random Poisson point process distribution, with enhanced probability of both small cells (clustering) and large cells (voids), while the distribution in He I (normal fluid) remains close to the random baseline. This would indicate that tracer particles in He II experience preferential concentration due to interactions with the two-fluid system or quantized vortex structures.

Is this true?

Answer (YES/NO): NO